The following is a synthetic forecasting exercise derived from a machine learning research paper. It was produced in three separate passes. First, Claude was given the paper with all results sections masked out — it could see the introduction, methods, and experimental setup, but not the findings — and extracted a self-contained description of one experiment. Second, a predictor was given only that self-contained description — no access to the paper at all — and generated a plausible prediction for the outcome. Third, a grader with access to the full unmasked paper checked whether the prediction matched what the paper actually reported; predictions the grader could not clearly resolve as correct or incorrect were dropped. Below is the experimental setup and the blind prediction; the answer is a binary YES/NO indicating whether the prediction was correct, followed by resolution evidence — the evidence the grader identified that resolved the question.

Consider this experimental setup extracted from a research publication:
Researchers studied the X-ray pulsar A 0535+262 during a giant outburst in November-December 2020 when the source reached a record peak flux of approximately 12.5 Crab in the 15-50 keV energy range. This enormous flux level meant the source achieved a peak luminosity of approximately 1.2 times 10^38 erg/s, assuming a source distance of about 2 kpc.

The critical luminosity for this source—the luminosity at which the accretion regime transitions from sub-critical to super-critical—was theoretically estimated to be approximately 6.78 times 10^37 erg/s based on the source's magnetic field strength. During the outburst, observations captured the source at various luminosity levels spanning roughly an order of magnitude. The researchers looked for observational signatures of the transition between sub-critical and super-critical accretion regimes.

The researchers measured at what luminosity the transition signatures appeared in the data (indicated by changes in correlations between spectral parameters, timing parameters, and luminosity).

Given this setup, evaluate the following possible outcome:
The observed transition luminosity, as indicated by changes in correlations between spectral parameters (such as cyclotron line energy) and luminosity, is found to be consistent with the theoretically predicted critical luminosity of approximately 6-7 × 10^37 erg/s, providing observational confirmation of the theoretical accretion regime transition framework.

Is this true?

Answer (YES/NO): YES